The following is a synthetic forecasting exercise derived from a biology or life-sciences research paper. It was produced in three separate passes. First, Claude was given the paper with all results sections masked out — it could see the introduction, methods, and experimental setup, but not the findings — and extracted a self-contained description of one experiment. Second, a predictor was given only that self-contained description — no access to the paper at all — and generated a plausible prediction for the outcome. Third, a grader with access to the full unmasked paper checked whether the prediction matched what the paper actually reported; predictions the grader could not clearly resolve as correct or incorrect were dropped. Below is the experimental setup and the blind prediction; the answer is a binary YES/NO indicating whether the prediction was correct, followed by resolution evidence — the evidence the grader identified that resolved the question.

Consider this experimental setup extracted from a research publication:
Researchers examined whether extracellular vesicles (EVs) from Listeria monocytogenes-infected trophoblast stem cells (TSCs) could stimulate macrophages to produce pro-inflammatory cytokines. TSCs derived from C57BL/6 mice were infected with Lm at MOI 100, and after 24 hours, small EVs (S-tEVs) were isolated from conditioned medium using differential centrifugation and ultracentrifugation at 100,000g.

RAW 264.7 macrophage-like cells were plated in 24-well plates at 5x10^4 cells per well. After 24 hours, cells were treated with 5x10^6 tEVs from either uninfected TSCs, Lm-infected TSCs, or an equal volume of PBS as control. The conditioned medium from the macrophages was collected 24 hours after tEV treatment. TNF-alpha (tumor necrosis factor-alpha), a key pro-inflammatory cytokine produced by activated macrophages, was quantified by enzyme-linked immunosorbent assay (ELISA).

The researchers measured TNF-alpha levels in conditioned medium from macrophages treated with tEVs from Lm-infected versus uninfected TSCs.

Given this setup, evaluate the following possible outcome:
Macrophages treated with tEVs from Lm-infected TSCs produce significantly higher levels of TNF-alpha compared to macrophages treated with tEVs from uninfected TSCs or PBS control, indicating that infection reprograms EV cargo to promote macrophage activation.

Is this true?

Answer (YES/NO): YES